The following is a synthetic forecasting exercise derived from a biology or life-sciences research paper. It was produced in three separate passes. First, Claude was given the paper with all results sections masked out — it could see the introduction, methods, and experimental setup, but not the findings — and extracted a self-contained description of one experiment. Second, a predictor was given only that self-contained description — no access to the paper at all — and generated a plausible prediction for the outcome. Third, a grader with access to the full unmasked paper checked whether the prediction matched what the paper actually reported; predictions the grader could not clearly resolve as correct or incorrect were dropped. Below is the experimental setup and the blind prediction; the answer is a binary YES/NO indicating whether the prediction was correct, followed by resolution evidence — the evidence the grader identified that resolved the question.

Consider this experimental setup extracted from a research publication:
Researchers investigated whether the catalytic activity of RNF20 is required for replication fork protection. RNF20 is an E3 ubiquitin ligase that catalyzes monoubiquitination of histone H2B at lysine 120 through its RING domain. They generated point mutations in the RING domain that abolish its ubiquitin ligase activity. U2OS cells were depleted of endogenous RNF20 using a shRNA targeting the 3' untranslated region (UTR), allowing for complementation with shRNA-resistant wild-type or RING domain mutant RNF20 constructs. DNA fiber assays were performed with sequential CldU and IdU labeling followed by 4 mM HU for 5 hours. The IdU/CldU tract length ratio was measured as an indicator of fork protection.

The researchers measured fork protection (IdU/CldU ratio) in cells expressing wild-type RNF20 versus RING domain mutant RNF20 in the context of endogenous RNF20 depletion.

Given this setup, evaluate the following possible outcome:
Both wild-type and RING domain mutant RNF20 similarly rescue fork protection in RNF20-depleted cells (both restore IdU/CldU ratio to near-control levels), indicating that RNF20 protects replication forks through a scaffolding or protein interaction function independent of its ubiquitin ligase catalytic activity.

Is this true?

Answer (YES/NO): NO